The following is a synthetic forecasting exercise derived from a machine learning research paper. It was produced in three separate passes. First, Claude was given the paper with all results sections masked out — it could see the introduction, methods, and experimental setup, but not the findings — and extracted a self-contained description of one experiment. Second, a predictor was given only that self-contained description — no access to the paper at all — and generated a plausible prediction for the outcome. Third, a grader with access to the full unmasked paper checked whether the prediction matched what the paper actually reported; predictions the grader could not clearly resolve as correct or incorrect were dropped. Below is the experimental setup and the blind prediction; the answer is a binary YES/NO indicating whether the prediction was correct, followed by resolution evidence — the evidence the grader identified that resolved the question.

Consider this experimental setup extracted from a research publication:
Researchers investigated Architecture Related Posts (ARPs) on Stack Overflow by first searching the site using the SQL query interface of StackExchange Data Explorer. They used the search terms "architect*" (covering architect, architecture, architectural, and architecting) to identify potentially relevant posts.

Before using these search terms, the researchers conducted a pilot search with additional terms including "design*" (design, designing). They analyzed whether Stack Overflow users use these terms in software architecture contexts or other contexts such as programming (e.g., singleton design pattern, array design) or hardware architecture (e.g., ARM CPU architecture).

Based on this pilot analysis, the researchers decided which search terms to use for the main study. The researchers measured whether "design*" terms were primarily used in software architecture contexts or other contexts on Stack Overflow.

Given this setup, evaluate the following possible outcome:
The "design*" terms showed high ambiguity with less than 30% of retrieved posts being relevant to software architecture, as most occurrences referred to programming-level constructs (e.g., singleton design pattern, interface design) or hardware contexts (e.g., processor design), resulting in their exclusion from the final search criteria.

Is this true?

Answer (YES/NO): NO